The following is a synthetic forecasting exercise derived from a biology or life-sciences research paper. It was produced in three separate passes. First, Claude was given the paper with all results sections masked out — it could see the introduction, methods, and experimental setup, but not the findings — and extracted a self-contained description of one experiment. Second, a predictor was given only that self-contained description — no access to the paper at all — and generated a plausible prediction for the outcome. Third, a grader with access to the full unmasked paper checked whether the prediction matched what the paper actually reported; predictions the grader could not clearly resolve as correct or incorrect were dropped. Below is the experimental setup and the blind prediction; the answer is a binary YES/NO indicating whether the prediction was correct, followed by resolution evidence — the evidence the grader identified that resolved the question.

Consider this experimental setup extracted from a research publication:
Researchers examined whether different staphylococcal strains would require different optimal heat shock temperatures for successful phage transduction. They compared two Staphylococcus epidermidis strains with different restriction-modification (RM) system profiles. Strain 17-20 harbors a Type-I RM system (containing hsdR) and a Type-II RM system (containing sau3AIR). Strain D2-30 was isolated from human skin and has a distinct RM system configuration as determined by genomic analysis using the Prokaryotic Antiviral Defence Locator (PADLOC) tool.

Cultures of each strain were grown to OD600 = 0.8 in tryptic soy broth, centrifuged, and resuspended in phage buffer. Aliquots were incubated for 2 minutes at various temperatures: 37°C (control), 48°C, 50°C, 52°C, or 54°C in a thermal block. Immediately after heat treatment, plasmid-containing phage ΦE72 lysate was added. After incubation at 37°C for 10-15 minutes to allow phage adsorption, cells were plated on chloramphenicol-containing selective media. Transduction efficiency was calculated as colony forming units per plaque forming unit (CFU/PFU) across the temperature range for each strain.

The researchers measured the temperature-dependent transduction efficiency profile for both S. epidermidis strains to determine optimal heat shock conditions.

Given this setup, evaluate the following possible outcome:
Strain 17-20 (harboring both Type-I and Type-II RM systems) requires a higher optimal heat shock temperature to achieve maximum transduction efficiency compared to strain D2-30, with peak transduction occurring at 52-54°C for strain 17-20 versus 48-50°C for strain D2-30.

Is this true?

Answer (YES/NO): NO